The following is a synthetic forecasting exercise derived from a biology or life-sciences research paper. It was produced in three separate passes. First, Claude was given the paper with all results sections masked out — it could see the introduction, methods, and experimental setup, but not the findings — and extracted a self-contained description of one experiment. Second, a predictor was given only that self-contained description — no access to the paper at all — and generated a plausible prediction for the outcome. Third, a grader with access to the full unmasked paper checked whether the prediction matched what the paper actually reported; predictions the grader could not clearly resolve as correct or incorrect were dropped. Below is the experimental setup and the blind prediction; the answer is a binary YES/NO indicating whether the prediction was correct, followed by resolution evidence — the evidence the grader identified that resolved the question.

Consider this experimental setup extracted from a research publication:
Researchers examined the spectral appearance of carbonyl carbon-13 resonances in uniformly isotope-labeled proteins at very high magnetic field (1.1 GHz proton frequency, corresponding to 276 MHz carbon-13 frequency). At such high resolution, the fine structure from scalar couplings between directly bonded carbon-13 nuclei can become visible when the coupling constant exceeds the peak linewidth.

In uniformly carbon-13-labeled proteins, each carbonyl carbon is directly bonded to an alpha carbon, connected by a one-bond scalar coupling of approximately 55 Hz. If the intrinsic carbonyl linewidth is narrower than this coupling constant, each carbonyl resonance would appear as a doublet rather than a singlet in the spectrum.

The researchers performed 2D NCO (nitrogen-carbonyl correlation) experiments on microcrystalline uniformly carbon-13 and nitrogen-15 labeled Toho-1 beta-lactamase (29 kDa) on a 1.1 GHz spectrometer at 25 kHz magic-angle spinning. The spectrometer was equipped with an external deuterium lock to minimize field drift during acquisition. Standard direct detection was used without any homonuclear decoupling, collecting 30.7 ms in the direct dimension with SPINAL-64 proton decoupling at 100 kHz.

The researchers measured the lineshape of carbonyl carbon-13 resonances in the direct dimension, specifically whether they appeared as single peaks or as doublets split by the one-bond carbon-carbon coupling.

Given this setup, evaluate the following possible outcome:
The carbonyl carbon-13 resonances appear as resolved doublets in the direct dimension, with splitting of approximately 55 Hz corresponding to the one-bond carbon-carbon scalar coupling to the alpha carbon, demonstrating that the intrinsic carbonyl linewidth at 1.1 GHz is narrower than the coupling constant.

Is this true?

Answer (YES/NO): YES